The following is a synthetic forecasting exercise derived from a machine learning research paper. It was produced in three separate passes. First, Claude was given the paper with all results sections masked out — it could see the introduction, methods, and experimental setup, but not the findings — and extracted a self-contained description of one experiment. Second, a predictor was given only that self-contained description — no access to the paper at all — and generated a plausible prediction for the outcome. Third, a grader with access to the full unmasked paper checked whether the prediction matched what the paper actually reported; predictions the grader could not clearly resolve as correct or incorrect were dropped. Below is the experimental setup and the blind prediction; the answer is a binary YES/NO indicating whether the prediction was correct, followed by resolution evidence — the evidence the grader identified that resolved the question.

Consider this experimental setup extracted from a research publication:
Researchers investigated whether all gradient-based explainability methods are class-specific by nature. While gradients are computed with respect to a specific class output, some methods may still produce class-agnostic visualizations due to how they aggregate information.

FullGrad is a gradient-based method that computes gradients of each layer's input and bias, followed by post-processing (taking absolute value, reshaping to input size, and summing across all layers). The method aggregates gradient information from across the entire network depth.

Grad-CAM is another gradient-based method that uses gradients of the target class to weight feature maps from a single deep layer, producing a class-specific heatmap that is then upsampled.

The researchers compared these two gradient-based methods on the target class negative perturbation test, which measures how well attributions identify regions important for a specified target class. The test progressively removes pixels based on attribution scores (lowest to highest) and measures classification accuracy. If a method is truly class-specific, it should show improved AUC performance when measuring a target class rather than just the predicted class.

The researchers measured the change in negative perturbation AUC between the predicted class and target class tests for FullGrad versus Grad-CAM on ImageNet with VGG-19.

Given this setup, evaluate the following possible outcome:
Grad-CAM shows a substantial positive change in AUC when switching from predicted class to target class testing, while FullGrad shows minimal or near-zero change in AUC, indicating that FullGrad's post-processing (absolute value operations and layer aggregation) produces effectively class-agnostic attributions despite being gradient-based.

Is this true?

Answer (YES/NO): YES